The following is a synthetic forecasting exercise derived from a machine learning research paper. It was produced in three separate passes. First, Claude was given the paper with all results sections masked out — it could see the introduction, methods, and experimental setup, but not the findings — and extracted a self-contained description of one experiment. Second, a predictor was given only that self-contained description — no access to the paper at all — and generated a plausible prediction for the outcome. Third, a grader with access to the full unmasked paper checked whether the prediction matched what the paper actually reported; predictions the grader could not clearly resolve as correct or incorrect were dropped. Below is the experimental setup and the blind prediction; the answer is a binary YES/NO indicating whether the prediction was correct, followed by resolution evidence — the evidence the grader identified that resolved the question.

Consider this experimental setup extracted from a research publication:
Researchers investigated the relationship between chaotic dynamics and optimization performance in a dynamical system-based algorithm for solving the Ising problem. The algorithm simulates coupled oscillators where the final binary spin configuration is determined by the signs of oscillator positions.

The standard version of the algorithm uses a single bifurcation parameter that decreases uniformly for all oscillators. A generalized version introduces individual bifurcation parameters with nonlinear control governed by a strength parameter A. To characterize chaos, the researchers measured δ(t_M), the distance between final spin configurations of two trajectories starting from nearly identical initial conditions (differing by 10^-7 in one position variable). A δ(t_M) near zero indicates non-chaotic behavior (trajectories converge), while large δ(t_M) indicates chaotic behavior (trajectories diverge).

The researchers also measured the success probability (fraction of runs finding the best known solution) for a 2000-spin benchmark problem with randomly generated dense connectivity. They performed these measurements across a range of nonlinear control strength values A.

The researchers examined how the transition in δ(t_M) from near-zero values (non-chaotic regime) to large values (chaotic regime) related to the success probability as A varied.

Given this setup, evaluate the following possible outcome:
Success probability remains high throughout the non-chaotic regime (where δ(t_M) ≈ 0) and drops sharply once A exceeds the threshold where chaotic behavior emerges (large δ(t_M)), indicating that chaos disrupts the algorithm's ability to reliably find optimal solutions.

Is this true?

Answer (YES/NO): NO